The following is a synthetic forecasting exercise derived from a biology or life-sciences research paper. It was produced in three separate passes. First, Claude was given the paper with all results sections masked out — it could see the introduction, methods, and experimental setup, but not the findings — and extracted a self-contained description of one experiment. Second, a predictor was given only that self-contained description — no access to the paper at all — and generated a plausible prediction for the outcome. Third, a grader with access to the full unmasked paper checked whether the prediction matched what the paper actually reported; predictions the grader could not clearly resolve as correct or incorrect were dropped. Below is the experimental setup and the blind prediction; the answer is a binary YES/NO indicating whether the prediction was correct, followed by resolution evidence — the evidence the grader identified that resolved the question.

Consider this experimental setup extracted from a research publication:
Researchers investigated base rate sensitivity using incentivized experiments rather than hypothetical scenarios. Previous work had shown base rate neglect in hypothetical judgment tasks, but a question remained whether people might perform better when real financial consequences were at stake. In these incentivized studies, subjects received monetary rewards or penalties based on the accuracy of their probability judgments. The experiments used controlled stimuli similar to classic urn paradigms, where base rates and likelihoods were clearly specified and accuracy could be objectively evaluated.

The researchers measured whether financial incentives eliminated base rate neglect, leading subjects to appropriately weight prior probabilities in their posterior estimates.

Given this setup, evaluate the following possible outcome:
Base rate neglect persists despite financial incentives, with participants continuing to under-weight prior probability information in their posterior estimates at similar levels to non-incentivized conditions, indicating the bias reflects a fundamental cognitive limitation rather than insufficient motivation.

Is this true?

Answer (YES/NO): YES